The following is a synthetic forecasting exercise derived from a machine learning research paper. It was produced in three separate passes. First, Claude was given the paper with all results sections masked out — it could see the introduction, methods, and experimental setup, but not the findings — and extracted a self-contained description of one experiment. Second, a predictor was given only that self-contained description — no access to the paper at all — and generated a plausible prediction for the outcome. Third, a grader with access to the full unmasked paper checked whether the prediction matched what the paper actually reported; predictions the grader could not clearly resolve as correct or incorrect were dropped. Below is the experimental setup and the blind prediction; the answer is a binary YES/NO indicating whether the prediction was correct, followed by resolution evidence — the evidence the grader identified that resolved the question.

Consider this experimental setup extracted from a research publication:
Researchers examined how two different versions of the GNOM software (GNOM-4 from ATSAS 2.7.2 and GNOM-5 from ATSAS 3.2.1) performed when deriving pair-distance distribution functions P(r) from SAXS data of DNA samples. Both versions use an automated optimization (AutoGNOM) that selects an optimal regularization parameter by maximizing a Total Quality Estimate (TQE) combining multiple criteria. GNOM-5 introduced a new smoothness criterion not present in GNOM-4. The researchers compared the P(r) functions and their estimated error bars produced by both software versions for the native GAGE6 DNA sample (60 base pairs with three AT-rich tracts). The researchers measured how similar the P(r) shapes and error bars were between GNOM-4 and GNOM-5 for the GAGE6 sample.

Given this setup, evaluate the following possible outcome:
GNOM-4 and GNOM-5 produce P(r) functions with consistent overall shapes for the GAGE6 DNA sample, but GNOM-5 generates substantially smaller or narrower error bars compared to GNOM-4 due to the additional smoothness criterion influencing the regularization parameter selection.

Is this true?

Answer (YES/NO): NO